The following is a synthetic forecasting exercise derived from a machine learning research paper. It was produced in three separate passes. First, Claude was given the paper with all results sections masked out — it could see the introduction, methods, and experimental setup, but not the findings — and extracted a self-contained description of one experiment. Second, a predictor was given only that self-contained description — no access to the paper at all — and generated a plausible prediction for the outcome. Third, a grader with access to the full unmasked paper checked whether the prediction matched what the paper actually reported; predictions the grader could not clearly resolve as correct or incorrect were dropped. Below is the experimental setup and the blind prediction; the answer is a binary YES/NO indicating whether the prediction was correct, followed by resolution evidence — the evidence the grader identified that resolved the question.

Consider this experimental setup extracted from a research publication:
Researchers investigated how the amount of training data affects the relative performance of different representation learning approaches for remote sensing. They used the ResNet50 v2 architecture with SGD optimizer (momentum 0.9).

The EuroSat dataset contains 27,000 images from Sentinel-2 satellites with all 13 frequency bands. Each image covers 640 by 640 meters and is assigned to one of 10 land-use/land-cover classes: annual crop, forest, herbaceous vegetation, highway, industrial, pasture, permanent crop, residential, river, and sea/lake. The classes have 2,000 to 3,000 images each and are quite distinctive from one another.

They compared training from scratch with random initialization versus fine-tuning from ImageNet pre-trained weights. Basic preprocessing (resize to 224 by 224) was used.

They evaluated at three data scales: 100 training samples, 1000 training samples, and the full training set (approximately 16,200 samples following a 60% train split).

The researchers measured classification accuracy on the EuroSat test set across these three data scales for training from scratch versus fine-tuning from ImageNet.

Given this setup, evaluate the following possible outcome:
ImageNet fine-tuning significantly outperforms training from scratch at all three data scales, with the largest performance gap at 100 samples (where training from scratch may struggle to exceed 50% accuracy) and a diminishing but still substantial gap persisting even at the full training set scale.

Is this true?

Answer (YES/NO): NO